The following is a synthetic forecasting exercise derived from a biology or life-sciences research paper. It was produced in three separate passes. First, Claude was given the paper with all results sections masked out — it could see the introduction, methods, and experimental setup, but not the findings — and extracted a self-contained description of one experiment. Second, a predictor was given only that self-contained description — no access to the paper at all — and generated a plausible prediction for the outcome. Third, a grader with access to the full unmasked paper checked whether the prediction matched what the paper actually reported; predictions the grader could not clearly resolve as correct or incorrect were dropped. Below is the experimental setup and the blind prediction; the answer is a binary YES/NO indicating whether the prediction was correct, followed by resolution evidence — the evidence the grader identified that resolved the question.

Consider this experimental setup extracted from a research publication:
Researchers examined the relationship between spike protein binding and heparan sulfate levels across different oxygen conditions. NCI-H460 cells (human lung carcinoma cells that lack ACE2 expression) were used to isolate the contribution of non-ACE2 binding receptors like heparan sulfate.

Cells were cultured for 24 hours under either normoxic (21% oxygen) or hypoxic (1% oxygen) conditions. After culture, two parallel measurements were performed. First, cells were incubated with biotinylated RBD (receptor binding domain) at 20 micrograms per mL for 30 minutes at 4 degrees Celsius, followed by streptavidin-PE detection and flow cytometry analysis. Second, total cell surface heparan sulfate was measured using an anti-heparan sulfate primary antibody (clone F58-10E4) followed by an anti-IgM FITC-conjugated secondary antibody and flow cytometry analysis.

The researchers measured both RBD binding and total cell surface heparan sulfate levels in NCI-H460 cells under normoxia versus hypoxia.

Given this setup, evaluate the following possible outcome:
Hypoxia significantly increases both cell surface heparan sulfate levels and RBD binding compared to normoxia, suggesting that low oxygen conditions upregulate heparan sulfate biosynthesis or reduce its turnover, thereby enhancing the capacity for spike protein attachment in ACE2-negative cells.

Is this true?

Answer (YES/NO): NO